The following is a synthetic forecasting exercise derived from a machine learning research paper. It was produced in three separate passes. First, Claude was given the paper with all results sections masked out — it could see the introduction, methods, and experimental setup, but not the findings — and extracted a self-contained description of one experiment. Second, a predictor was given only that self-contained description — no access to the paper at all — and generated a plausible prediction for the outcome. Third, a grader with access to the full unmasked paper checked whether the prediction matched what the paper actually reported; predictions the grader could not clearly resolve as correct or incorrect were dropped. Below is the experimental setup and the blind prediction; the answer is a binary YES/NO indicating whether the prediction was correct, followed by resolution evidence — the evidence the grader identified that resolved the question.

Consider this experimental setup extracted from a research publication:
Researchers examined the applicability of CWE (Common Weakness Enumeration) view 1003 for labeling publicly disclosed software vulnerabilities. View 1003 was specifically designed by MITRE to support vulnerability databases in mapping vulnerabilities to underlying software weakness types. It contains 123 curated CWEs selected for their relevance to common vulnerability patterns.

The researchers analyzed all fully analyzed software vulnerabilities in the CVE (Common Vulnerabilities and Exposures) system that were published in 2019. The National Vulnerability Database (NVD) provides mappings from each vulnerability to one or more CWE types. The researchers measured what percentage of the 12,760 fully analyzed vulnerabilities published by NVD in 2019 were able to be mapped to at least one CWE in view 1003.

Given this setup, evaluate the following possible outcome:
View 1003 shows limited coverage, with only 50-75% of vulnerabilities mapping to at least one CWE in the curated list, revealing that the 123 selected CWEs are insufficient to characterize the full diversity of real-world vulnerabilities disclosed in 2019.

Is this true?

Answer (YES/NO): NO